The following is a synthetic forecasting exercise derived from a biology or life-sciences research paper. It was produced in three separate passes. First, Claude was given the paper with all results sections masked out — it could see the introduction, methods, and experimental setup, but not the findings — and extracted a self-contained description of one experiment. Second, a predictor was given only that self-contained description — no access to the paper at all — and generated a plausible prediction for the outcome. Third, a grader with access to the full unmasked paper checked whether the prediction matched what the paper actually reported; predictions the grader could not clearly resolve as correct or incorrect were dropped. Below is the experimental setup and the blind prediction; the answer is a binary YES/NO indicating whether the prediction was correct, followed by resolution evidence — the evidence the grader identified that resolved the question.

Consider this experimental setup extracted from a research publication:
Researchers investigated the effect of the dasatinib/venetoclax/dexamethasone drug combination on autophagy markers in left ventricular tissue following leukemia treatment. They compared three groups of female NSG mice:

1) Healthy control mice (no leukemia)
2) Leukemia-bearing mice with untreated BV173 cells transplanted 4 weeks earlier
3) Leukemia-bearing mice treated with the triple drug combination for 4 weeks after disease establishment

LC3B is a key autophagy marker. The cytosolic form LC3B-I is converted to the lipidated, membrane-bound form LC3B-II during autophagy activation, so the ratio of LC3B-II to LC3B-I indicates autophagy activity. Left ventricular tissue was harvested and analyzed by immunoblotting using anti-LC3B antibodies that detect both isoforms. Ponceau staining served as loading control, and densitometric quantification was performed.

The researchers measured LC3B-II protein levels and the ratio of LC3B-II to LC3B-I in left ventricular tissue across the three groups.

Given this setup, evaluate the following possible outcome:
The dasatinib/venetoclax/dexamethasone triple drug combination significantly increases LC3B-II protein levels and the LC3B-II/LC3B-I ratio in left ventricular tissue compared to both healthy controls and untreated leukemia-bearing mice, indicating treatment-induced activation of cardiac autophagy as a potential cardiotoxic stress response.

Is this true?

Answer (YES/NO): NO